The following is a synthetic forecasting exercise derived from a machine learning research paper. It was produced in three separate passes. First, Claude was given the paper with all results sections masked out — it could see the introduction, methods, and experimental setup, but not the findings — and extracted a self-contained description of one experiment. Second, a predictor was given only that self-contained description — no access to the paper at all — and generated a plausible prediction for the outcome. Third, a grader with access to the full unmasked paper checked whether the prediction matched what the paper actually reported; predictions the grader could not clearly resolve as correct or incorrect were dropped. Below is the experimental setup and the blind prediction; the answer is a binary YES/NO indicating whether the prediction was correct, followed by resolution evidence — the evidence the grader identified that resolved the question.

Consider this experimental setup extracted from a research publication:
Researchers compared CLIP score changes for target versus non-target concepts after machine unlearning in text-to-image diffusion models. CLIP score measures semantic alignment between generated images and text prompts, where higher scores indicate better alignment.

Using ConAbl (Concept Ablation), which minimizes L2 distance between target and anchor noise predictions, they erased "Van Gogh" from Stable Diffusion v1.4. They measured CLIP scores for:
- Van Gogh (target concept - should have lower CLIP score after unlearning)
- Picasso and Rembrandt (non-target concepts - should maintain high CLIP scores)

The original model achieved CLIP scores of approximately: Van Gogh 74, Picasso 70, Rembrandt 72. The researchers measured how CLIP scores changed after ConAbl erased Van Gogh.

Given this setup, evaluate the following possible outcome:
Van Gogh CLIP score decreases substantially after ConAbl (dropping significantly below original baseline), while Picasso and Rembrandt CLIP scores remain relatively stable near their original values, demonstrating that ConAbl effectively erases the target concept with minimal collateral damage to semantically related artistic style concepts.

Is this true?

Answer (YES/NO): NO